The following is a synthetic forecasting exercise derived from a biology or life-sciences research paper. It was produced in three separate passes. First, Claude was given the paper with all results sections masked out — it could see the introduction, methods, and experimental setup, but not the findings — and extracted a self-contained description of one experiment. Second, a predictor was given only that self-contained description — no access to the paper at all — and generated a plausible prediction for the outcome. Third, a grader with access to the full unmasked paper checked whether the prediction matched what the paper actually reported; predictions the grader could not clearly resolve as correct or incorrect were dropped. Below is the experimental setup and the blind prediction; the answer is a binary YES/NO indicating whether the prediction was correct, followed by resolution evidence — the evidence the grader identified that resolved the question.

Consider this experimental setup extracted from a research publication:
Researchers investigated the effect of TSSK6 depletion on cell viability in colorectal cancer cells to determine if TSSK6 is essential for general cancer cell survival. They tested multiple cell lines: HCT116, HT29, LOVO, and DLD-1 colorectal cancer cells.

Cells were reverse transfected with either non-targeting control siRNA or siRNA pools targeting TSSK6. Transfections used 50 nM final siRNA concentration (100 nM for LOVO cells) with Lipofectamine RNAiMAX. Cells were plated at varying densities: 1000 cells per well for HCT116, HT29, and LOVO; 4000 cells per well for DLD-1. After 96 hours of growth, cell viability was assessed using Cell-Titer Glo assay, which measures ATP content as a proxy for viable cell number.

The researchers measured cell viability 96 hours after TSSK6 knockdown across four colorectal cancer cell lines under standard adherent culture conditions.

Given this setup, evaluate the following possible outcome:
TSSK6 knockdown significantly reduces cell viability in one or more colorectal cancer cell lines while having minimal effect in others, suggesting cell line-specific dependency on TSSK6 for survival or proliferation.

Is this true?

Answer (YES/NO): YES